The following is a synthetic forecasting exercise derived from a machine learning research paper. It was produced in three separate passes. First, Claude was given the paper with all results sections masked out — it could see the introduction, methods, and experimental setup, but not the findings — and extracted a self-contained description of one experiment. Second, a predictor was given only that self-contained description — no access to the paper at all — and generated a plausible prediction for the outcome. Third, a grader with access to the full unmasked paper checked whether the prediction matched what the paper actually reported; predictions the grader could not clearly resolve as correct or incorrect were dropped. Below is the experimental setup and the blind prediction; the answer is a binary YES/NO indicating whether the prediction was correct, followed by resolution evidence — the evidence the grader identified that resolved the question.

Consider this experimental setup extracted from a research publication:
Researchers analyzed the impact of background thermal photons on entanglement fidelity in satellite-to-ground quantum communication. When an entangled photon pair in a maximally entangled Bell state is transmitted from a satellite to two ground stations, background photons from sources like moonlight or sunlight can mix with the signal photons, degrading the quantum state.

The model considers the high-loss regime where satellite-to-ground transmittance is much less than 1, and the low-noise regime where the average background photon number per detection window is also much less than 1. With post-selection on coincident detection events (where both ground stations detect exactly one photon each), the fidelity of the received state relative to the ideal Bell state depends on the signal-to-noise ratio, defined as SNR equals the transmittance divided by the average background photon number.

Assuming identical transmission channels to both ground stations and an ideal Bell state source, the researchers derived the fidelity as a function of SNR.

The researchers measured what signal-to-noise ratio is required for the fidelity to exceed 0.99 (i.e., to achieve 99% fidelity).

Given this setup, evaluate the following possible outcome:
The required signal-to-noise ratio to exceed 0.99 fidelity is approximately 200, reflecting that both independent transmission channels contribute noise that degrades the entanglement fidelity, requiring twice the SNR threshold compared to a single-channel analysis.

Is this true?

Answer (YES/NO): NO